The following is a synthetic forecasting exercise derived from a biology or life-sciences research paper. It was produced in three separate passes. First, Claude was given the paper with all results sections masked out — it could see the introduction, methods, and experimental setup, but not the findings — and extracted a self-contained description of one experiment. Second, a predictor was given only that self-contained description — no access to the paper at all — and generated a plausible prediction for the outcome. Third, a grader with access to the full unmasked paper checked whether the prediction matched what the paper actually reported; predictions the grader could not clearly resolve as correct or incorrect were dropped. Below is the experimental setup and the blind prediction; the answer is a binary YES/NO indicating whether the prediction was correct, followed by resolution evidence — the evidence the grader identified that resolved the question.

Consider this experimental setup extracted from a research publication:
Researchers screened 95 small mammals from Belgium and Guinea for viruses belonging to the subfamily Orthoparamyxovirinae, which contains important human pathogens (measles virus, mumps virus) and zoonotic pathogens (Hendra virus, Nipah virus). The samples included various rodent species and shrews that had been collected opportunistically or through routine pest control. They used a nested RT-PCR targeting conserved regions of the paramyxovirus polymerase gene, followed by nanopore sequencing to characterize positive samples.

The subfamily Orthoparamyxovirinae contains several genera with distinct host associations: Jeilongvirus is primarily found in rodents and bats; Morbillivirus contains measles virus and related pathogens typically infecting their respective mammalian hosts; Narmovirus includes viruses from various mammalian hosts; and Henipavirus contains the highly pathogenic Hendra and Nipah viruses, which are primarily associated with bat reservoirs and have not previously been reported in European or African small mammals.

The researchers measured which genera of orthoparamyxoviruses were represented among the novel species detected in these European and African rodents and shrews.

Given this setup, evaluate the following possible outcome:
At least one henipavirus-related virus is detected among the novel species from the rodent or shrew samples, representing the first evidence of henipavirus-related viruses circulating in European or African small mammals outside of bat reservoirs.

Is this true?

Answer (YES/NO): YES